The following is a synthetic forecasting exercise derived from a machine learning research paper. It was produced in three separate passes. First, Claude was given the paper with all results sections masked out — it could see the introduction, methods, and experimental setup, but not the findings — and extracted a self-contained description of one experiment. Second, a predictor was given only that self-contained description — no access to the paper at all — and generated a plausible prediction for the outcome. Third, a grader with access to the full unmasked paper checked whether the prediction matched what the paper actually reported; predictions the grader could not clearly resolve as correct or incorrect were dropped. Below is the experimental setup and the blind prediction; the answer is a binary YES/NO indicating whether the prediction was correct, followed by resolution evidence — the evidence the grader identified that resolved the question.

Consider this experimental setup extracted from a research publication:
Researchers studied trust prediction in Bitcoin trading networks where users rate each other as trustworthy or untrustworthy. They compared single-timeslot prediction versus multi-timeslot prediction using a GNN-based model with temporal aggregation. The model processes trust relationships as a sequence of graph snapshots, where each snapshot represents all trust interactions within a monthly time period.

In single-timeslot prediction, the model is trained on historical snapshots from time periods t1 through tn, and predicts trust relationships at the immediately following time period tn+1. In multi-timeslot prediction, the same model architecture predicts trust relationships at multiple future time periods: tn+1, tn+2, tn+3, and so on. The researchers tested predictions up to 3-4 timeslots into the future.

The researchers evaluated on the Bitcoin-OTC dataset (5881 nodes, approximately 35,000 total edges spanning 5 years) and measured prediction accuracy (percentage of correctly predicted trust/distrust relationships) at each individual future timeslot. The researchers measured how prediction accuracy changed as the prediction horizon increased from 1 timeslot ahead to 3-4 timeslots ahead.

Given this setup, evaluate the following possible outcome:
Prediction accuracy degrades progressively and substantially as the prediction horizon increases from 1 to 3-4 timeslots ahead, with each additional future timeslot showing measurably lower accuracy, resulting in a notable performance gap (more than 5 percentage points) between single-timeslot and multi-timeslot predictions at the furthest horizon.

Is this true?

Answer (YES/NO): YES